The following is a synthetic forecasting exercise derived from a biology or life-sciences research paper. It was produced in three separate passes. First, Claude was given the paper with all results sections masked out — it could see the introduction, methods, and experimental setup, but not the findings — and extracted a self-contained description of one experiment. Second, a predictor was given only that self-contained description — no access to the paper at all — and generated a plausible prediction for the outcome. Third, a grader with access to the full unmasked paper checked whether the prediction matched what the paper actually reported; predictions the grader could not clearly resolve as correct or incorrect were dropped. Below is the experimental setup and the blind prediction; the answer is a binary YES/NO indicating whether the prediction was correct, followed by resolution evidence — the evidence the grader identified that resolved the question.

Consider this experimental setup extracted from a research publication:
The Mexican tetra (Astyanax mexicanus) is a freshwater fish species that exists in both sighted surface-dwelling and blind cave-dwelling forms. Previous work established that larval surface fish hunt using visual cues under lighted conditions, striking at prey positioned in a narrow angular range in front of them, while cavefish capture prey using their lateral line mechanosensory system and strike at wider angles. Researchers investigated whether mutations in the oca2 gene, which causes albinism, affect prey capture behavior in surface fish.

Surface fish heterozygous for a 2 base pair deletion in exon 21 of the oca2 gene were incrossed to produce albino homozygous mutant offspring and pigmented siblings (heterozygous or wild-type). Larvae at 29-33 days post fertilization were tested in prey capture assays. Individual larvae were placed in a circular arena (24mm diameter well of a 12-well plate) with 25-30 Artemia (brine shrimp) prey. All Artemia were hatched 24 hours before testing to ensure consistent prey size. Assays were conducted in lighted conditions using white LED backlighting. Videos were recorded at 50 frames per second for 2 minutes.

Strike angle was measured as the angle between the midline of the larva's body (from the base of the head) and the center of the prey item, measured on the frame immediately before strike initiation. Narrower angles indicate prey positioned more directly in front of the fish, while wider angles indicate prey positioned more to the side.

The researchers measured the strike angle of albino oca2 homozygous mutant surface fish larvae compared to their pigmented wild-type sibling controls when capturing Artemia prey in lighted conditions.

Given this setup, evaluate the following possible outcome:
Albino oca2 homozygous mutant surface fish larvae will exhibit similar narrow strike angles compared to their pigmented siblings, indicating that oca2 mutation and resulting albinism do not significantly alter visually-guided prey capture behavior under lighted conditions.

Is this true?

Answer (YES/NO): NO